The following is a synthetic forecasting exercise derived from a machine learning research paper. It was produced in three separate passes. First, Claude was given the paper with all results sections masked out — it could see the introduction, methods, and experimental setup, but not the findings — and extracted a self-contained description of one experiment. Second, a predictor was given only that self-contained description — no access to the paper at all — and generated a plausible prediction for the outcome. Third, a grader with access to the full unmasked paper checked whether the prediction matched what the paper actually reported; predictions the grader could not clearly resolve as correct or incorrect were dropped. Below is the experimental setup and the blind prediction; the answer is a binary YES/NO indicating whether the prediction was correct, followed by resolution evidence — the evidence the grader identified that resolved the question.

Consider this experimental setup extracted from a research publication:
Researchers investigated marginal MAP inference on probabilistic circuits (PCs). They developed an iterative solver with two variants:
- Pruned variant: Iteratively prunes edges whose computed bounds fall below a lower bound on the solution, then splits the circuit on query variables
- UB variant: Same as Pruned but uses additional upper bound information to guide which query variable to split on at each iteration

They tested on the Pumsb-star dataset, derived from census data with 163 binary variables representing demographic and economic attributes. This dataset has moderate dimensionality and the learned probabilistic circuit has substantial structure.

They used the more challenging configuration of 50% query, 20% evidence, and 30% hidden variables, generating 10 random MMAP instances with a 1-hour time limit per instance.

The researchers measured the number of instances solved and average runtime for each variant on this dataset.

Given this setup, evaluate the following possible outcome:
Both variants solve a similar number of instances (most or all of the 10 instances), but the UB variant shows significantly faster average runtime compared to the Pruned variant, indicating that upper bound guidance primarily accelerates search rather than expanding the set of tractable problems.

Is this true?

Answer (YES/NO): YES